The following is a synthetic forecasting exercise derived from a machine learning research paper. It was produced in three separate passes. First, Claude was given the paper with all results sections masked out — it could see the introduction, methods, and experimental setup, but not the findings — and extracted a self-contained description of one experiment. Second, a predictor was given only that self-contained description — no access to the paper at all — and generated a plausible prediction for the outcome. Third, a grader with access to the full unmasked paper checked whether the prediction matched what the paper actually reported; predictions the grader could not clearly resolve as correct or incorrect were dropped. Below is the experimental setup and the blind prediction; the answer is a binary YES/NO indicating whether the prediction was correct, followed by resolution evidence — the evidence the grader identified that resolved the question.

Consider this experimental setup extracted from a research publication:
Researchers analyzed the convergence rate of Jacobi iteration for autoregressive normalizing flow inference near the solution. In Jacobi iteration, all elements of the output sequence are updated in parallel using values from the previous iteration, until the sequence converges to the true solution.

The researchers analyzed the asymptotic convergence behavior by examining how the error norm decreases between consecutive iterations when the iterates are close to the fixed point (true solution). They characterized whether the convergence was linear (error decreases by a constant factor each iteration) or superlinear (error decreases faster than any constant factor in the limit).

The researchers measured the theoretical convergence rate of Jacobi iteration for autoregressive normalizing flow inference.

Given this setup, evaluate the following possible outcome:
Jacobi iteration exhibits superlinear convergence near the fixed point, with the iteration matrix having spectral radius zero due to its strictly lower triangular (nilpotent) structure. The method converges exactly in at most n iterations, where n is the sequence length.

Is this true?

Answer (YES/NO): YES